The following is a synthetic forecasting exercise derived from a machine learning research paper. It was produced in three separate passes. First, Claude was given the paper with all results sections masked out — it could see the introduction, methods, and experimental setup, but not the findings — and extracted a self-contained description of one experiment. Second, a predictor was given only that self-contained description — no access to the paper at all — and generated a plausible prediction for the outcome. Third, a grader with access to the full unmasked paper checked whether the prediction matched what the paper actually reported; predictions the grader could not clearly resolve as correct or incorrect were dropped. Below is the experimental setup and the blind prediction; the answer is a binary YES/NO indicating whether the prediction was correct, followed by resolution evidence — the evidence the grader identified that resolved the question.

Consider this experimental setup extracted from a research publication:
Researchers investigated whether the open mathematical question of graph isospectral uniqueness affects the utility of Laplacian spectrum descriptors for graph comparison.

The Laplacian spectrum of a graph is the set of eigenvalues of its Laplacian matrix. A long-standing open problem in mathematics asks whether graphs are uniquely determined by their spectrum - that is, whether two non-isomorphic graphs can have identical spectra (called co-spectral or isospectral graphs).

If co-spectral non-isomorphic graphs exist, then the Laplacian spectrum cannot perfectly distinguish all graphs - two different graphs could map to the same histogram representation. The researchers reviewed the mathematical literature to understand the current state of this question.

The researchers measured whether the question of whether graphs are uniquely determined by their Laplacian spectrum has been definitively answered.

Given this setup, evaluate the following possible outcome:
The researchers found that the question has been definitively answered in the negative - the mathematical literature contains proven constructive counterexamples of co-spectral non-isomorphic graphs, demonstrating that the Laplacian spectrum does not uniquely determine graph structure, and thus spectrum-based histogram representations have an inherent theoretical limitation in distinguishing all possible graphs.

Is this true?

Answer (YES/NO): NO